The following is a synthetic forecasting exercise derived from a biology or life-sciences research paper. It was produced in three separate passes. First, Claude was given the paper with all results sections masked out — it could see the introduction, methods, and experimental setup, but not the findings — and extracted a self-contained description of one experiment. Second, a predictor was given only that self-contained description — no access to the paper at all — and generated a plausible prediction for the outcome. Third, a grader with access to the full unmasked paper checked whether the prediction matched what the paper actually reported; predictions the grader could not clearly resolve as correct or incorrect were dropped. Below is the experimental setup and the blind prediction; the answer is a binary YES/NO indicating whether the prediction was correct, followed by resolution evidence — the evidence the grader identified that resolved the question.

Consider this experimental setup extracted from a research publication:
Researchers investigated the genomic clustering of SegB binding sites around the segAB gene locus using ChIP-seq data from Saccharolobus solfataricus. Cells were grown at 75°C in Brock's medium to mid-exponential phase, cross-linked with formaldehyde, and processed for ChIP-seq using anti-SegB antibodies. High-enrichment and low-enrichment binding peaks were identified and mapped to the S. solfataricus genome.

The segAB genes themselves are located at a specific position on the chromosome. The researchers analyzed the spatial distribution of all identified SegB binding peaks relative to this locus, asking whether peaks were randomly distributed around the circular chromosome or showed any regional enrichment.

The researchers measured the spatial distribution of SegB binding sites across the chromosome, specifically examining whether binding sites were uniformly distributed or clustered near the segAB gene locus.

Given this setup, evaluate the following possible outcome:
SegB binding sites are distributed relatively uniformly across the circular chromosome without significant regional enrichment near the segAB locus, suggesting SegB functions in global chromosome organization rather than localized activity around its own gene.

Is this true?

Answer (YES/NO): NO